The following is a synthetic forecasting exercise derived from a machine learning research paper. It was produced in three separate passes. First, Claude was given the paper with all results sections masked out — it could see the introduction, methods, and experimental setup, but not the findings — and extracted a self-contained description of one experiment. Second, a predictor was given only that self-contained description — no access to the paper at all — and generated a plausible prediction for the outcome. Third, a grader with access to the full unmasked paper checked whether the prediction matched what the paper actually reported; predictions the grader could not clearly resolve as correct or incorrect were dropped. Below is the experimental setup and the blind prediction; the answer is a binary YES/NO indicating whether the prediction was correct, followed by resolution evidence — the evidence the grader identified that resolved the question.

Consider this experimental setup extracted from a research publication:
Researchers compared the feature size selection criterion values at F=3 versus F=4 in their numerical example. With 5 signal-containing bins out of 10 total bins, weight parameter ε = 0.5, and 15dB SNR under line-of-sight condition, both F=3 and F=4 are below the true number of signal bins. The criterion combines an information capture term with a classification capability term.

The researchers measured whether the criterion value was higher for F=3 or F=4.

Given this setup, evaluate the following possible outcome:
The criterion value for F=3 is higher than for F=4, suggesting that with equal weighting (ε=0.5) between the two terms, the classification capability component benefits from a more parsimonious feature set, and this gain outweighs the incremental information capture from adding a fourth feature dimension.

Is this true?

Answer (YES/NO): YES